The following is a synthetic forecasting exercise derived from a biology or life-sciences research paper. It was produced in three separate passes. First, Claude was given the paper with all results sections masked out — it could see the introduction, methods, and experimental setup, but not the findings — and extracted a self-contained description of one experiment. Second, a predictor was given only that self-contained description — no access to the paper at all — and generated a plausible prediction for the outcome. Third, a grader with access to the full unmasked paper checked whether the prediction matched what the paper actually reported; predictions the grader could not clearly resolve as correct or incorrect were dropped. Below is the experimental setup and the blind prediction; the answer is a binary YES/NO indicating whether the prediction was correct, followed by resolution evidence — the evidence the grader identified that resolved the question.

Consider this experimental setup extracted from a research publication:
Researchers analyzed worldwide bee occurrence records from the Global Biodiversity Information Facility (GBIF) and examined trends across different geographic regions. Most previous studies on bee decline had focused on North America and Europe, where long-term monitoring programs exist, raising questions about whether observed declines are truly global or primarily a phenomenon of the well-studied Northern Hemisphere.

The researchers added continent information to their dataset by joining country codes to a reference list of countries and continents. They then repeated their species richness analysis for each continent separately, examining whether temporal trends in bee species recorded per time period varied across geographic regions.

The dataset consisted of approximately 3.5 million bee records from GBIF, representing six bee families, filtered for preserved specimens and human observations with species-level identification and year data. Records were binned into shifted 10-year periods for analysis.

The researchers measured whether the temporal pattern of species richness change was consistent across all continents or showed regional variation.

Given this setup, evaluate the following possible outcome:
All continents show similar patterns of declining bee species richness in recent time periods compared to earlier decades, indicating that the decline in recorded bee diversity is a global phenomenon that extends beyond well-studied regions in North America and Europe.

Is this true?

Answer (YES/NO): NO